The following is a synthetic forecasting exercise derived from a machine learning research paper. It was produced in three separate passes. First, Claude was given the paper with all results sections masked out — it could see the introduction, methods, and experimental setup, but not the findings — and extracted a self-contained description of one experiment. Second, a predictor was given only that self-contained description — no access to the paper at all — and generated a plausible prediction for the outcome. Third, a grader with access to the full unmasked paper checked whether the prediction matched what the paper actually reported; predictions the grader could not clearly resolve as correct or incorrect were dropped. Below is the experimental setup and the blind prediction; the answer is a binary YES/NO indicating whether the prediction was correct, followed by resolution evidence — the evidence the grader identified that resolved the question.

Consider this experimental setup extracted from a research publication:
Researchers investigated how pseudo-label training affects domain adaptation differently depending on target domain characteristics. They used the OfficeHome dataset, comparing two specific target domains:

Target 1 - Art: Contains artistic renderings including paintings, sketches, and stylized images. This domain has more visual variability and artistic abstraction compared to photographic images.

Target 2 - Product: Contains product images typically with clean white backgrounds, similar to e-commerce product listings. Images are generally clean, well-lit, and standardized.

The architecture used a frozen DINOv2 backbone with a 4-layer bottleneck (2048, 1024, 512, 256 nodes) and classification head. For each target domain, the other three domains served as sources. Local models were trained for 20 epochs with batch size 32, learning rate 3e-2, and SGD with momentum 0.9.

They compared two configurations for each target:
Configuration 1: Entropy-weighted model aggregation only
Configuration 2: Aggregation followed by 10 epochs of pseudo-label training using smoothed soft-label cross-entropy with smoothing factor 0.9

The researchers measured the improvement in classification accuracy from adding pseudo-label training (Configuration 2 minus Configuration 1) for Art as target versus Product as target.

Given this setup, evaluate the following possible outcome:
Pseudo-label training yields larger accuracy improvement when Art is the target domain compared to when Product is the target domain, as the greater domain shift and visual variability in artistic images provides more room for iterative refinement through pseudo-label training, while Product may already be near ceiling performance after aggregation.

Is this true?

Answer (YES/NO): YES